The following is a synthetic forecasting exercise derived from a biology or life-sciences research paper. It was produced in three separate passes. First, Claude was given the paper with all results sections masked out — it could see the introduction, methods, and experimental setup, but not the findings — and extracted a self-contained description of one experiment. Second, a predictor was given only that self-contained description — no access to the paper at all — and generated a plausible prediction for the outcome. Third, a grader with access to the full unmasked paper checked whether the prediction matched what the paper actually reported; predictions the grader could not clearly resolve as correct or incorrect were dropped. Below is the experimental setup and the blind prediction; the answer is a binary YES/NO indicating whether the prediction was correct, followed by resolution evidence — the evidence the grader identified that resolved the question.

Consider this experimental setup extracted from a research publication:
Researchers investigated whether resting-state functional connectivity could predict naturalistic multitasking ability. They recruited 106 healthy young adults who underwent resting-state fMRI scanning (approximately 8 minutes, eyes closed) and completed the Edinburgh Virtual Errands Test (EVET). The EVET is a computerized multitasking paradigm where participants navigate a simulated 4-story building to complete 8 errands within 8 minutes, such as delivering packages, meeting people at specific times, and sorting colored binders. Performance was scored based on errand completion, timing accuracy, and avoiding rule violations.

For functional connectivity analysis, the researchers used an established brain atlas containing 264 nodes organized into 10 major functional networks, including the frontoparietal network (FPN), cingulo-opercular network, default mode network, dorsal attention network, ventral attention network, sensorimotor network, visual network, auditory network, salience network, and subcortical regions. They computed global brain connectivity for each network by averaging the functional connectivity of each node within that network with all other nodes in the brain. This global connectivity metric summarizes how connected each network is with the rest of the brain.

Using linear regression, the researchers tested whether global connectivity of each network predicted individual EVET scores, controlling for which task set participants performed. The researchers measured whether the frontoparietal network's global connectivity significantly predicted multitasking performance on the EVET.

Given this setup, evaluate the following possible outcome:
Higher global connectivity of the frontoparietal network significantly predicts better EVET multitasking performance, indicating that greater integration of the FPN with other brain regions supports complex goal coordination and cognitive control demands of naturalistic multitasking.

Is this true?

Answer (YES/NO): NO